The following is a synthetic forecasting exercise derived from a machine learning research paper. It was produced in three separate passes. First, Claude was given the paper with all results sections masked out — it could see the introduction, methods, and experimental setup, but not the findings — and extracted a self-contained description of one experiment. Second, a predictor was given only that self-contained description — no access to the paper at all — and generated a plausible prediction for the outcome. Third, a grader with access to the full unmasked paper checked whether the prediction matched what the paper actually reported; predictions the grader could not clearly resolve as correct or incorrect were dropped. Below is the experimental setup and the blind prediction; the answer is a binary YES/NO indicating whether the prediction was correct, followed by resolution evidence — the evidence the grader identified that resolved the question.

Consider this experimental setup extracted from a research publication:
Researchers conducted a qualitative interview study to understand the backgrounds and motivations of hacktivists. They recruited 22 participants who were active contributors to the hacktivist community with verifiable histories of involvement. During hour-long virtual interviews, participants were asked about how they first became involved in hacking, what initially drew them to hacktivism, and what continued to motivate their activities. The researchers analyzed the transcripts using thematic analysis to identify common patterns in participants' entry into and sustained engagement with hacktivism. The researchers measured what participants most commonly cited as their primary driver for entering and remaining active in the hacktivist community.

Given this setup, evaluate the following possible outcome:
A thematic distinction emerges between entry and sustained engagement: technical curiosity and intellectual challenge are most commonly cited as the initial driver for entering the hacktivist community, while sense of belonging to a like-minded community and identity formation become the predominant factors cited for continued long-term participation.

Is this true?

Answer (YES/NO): NO